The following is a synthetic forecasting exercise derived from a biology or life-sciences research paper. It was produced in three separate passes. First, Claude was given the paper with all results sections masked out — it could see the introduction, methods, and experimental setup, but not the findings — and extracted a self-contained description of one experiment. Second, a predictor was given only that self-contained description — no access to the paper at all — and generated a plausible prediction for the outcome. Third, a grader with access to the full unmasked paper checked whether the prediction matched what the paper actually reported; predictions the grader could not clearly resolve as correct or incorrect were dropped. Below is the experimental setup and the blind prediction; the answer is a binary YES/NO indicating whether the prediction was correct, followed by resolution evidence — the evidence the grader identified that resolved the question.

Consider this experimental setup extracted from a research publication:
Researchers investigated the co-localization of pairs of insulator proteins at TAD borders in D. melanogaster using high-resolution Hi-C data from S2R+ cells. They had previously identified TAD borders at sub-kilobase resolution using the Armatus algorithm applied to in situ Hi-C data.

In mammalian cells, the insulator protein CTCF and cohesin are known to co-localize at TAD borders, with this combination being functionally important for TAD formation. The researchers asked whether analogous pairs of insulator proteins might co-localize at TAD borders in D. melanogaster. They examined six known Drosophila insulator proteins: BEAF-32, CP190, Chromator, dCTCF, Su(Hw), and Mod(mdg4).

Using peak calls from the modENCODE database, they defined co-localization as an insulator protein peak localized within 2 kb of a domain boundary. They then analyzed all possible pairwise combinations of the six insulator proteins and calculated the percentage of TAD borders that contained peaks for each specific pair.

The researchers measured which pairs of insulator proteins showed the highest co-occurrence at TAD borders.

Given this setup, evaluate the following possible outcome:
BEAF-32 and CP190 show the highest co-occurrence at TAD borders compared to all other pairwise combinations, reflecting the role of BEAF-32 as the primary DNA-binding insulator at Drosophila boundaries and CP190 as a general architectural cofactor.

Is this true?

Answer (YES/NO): NO